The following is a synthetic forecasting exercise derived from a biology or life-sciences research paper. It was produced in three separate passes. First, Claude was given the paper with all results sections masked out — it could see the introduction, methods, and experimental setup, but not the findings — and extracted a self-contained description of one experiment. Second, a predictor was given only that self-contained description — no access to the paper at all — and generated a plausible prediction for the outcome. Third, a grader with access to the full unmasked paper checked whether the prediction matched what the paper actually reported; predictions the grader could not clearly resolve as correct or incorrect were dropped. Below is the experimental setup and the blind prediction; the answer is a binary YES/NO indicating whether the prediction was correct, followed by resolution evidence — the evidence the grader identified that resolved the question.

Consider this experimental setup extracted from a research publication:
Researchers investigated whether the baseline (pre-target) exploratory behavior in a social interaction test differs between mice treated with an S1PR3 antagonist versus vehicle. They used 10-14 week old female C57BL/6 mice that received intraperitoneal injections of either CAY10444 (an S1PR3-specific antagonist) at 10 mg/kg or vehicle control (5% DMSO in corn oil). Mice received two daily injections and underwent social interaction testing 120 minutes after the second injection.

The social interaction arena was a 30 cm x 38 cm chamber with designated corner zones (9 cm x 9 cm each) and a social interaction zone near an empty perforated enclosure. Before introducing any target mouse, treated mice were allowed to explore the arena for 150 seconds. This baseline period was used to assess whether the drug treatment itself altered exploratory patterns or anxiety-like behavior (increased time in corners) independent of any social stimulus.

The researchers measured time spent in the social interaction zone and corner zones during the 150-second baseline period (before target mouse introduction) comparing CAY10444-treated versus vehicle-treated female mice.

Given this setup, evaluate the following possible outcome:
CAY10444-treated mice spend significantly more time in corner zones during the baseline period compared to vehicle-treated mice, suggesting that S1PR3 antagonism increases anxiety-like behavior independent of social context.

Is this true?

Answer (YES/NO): YES